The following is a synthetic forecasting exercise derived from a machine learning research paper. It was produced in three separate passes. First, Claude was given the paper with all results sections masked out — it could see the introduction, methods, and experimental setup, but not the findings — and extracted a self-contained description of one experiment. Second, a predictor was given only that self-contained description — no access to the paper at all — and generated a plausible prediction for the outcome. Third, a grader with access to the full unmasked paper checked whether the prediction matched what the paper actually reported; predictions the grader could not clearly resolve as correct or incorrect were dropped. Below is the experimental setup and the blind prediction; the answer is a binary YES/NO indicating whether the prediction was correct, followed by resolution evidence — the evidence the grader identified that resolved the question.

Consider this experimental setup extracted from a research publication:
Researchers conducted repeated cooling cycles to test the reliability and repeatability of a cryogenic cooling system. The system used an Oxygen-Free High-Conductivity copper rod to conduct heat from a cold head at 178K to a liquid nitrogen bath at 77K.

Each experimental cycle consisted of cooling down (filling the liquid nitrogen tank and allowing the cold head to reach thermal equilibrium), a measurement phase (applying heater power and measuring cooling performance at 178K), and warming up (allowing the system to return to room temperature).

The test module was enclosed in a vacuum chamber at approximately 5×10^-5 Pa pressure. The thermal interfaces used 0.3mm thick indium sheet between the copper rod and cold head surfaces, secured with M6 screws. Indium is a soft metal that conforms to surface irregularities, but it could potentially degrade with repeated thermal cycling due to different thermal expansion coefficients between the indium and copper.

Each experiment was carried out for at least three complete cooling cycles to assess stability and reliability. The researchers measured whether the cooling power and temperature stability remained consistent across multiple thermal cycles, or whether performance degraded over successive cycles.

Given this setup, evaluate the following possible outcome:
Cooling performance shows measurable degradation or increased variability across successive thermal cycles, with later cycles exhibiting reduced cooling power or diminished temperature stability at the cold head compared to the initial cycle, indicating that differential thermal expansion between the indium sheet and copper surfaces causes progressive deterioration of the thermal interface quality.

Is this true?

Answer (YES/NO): NO